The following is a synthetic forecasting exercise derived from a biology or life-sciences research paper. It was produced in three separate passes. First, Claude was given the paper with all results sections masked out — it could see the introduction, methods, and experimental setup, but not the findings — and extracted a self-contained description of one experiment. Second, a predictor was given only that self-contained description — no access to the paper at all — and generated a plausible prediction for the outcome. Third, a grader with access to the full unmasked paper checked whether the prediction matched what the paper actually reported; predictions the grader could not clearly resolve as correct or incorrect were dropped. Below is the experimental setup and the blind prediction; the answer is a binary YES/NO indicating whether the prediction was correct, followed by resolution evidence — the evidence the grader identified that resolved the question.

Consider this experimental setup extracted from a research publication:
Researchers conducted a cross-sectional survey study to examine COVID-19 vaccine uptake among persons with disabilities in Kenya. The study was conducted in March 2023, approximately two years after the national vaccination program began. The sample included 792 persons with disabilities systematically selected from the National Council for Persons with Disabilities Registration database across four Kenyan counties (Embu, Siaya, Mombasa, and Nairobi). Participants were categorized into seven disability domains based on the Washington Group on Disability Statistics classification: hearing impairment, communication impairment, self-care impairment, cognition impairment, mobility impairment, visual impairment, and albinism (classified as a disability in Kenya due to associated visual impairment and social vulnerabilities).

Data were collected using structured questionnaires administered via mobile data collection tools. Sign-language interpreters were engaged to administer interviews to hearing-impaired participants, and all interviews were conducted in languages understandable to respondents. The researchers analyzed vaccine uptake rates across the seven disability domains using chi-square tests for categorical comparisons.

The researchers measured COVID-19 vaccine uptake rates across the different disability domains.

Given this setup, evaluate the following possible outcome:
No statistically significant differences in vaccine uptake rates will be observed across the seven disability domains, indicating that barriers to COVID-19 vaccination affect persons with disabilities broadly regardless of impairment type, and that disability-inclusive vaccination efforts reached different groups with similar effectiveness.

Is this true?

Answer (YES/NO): NO